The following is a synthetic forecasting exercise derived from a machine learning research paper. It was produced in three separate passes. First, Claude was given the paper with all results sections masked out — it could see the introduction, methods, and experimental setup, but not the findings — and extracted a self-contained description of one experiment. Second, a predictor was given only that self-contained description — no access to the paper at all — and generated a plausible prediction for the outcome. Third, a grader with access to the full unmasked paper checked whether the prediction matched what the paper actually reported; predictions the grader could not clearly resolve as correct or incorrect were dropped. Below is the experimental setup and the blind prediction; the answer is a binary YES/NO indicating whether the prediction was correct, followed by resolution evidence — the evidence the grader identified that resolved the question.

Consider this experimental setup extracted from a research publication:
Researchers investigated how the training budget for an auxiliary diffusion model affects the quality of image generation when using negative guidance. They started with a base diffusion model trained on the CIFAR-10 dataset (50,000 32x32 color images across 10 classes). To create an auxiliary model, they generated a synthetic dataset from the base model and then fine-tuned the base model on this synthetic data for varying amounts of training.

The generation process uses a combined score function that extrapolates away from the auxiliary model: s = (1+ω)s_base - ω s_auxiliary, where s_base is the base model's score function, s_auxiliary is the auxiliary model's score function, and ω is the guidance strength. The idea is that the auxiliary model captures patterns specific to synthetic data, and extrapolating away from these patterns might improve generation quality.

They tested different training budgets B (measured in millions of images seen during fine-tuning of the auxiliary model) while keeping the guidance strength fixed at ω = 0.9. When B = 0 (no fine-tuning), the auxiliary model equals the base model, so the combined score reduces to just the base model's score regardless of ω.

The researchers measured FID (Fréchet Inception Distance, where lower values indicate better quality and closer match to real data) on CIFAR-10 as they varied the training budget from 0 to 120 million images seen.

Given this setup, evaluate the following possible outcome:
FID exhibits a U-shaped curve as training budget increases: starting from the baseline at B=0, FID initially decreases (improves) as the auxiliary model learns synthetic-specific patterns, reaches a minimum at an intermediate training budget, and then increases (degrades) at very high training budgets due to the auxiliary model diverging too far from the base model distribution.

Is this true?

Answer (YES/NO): YES